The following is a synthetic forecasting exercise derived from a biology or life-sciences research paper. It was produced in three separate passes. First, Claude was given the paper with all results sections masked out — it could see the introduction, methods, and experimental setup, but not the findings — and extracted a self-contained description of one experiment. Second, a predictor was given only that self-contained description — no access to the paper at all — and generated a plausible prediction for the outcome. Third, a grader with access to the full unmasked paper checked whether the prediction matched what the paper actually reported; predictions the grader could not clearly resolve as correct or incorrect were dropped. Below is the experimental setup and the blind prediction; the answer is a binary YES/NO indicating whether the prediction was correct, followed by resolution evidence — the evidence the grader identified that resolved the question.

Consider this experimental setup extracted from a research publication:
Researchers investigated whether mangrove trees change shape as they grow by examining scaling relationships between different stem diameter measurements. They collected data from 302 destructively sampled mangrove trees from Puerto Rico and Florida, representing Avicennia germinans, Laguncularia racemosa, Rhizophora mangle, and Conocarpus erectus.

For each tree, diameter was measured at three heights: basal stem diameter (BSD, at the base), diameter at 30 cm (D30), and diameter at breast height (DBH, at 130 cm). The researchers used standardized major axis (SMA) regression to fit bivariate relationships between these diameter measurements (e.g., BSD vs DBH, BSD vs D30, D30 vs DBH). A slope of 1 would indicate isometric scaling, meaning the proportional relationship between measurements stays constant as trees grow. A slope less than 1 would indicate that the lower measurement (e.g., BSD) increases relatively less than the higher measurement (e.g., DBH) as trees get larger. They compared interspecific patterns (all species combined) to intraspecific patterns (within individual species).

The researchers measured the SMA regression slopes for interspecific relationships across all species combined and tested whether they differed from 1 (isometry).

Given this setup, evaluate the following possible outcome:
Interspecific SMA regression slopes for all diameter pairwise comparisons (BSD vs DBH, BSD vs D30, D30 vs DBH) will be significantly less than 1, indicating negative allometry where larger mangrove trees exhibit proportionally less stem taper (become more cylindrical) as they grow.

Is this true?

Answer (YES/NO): YES